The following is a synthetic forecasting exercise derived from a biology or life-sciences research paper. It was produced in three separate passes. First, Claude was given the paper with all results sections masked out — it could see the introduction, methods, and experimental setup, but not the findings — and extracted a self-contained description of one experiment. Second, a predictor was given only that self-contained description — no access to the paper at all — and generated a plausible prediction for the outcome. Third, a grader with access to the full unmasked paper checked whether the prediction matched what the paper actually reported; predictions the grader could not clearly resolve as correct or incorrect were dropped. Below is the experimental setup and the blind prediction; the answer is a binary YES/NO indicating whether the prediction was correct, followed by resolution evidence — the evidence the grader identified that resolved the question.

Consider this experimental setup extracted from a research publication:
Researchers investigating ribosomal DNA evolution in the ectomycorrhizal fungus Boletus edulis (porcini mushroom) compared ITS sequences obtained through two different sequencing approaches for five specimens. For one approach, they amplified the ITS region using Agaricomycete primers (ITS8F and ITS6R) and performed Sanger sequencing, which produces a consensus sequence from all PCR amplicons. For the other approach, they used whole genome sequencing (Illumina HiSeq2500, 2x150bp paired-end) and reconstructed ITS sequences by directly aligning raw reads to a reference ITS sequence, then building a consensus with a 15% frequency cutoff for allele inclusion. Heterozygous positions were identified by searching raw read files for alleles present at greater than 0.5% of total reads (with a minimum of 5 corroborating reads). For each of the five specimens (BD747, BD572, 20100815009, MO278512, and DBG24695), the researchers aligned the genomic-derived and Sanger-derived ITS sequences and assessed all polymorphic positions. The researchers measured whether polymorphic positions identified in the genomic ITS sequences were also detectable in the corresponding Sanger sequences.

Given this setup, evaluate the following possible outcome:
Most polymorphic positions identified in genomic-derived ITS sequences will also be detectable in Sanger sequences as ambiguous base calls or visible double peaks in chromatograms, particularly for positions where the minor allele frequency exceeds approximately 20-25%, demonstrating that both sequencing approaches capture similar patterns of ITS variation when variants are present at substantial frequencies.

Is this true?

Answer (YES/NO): NO